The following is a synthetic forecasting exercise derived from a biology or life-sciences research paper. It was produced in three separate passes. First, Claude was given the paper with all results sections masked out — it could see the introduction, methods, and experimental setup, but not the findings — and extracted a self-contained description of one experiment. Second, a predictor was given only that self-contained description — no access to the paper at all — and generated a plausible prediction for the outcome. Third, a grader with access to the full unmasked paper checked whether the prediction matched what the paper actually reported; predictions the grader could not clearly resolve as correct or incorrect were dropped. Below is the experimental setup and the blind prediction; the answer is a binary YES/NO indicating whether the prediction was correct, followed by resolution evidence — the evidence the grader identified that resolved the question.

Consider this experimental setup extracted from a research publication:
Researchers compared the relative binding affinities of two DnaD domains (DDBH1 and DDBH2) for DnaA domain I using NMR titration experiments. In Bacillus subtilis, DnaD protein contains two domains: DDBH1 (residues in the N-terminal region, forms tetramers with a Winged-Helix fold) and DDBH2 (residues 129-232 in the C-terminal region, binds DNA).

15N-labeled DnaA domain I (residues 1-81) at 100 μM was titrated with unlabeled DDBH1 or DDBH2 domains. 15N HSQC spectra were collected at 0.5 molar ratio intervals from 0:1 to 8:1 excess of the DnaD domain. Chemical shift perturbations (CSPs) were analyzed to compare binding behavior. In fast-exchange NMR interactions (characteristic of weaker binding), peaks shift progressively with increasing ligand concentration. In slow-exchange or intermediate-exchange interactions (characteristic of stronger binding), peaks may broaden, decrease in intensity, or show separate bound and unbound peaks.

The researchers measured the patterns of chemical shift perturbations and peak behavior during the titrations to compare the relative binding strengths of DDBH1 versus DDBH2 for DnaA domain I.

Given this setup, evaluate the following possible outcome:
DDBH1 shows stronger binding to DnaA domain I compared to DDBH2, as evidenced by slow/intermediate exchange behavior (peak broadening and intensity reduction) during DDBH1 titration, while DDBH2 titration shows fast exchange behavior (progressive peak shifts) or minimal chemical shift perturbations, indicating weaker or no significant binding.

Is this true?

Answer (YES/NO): YES